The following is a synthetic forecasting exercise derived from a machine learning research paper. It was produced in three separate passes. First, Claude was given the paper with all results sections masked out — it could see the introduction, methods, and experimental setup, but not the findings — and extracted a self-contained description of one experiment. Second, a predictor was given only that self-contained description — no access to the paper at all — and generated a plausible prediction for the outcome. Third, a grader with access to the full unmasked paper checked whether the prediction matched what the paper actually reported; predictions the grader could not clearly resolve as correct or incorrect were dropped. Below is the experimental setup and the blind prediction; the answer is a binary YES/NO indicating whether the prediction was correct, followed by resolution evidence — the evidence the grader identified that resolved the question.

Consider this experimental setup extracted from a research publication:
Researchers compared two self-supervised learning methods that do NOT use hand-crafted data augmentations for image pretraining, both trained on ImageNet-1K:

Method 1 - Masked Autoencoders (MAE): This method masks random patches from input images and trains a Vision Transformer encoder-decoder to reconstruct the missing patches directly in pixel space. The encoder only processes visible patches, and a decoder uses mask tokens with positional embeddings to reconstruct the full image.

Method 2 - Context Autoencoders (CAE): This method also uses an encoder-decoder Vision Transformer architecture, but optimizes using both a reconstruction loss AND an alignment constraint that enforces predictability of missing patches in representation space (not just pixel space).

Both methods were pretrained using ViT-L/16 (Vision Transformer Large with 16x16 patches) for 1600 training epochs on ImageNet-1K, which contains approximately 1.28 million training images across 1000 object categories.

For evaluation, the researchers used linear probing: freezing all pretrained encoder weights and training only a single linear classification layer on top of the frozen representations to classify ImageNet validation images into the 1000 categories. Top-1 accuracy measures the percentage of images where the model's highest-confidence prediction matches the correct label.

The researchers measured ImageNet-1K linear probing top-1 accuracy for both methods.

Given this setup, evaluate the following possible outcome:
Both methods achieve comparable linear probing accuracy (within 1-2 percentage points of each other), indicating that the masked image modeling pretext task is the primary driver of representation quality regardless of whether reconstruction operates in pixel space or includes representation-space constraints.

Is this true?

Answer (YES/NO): NO